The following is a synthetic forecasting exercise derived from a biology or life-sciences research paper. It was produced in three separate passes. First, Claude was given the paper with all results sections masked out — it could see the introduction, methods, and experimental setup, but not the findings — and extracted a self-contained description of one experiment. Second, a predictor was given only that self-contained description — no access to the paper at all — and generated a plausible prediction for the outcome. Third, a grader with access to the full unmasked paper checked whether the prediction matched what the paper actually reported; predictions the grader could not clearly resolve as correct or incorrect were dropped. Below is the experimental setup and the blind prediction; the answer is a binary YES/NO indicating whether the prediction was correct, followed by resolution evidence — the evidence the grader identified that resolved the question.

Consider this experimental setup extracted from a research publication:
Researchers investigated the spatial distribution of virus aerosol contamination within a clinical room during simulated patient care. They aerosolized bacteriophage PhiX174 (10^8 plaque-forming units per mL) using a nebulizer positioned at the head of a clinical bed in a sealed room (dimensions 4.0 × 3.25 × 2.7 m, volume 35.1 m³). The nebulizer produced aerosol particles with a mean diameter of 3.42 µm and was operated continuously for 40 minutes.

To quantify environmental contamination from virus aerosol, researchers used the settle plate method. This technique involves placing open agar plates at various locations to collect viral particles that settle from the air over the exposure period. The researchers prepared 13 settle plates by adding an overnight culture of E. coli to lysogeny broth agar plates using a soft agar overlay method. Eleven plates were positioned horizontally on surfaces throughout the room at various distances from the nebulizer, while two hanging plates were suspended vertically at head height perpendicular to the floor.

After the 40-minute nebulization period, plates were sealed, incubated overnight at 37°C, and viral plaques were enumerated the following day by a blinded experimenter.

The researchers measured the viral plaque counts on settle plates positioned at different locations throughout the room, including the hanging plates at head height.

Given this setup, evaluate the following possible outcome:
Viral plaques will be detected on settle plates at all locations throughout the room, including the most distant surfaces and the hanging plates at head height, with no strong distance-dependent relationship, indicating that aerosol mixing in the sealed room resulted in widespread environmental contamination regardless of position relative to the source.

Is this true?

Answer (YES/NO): NO